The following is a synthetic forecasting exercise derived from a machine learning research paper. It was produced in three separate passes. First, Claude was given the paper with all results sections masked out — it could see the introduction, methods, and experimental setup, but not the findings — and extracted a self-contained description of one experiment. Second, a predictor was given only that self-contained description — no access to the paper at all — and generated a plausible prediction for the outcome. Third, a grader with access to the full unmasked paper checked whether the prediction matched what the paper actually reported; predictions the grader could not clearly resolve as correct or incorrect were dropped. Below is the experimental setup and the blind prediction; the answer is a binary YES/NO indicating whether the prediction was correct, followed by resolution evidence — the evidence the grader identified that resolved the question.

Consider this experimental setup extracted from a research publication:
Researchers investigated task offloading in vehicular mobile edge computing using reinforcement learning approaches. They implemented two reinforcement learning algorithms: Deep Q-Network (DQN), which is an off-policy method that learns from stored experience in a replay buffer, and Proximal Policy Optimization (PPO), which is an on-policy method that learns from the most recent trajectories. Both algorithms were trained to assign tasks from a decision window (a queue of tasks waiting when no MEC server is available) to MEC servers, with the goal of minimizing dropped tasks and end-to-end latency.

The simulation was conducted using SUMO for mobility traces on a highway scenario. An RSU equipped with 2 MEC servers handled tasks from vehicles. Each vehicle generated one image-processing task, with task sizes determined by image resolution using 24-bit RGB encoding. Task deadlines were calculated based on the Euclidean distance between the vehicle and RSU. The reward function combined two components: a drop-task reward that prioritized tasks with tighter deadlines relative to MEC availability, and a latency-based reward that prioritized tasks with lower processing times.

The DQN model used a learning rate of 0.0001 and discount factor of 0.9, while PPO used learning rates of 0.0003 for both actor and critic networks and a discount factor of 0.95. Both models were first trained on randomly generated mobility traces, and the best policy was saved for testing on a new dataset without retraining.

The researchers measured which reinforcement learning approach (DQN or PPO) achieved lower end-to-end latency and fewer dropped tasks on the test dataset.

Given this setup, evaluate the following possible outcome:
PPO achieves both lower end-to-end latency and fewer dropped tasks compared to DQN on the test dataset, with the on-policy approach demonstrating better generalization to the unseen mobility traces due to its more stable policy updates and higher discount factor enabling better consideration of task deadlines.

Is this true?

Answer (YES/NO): NO